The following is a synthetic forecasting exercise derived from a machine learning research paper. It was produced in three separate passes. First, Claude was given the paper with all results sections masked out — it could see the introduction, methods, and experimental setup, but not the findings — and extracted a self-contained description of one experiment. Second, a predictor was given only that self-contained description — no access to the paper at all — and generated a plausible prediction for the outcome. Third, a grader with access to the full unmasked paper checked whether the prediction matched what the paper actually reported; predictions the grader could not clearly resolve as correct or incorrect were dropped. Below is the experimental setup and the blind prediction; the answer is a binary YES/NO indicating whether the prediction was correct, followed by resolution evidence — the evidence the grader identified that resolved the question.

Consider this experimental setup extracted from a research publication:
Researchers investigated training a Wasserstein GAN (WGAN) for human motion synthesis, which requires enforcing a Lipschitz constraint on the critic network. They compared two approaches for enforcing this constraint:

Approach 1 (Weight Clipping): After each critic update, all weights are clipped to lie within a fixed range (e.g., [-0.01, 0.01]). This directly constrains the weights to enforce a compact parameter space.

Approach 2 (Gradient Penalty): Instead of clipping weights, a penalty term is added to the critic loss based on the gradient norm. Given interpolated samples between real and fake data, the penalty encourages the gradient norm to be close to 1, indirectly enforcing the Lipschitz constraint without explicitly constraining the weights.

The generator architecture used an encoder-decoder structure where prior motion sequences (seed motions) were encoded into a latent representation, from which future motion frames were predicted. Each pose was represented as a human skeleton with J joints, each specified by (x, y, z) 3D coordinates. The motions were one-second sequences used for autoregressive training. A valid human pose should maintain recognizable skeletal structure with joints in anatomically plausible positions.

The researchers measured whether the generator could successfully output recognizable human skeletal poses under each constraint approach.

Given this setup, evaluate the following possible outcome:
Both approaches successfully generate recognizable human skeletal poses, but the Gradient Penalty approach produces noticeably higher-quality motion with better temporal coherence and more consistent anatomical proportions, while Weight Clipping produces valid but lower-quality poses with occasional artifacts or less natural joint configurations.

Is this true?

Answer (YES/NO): NO